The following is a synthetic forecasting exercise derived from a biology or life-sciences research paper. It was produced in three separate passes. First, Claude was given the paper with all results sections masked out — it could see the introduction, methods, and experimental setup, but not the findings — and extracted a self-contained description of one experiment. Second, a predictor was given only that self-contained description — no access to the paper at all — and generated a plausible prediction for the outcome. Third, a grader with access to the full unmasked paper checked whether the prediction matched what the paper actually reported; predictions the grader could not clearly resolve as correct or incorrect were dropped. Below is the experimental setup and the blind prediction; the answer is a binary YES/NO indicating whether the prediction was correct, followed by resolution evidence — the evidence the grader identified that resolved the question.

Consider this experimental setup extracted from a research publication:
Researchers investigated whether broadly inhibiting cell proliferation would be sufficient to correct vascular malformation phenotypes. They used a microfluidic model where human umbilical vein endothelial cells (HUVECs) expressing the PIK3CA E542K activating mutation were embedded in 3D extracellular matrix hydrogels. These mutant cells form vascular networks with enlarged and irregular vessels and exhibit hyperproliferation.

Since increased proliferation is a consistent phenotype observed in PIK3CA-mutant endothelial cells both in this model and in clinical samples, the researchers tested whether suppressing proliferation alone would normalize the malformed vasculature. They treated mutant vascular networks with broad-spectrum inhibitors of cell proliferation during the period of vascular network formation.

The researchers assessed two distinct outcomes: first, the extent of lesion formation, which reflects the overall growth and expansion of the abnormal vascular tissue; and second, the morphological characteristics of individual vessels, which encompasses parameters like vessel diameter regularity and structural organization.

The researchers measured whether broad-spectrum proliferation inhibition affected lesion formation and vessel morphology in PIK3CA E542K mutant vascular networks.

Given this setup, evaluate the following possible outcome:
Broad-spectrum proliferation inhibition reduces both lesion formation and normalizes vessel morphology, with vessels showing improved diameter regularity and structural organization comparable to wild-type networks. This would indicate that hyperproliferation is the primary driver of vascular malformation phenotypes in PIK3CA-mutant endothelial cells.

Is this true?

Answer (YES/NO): NO